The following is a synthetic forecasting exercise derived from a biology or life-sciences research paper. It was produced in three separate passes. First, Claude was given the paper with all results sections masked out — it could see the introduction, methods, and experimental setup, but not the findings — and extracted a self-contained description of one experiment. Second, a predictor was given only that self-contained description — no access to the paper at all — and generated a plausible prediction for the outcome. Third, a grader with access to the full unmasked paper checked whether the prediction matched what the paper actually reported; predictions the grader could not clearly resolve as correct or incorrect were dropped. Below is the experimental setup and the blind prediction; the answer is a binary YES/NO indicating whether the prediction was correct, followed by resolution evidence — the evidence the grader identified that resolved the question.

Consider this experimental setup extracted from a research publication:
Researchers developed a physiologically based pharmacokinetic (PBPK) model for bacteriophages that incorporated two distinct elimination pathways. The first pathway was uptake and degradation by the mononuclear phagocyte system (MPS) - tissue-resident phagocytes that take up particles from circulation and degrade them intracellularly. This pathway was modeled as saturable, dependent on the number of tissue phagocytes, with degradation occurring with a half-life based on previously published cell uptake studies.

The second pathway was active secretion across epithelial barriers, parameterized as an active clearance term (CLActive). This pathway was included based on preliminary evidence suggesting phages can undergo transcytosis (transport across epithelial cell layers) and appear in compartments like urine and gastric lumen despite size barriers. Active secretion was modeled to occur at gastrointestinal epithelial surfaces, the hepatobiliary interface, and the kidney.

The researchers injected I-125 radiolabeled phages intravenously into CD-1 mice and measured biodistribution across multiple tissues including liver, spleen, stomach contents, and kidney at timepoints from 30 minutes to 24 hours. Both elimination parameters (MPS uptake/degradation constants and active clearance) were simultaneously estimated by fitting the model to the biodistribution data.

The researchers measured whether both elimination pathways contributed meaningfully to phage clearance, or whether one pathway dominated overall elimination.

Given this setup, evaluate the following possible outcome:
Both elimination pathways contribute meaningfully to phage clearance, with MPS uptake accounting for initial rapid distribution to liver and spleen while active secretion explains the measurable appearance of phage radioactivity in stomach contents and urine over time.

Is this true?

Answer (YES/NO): YES